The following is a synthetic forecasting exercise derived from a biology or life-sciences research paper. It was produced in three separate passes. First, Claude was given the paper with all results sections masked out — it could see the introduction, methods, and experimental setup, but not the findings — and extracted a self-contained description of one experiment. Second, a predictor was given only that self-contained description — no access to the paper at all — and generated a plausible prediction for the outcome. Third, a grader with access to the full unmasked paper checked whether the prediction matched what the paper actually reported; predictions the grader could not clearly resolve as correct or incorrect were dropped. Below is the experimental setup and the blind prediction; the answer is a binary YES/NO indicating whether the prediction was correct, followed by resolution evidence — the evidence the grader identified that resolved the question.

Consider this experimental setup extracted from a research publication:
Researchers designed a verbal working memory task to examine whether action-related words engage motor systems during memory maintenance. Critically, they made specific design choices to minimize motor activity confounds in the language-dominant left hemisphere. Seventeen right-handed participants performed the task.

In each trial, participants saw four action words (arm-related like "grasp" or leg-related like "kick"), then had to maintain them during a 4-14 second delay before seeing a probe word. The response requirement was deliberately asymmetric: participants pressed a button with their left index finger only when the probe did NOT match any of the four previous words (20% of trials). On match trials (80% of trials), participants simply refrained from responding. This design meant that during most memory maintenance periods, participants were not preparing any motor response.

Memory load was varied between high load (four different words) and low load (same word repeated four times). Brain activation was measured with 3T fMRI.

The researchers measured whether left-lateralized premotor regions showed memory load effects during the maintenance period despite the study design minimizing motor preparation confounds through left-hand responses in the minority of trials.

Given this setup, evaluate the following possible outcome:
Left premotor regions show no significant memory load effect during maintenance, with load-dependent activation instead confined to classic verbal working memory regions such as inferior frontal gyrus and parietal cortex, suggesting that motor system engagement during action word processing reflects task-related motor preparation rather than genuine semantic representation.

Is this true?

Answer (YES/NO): NO